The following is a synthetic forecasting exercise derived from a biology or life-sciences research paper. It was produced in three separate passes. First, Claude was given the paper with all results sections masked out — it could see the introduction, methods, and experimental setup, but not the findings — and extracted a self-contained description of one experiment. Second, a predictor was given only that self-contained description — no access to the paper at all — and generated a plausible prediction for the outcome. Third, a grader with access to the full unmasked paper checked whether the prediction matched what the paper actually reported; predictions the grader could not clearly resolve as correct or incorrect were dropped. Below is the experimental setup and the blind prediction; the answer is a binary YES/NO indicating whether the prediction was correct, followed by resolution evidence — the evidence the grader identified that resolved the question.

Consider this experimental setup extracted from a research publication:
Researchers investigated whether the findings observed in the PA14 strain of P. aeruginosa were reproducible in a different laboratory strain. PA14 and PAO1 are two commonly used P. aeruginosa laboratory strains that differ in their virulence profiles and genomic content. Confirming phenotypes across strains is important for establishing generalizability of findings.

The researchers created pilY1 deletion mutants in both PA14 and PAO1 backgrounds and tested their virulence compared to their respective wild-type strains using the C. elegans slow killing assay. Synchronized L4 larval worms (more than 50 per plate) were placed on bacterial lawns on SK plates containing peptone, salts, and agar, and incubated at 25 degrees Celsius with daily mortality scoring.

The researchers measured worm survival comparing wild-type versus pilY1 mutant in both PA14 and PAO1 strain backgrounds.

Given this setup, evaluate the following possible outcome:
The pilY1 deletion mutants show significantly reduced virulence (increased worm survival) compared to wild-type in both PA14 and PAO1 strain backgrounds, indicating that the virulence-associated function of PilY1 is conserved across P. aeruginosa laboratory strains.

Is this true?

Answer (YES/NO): YES